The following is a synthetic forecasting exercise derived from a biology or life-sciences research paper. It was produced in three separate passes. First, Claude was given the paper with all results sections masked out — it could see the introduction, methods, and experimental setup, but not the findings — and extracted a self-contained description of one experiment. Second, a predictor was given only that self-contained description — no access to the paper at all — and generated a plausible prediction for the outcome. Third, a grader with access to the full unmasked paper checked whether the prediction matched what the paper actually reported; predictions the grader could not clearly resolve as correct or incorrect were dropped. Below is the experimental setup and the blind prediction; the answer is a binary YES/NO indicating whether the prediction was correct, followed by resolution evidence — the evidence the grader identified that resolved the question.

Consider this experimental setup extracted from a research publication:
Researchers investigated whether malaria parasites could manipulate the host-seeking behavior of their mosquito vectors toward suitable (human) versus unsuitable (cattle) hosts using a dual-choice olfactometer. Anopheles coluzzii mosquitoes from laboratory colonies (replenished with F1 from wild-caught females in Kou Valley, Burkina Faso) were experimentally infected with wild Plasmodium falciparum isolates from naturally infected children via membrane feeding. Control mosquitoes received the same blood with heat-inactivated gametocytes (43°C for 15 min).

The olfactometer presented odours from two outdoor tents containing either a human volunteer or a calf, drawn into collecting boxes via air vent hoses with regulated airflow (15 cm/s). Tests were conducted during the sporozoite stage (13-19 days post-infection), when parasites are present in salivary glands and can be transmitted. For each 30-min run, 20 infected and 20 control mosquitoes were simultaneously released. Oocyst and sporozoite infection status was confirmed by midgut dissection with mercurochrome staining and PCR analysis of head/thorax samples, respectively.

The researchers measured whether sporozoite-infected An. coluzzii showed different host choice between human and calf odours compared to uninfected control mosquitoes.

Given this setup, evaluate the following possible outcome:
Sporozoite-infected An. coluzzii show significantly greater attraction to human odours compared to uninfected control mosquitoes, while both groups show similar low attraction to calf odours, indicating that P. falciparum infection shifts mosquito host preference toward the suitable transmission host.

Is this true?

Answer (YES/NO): NO